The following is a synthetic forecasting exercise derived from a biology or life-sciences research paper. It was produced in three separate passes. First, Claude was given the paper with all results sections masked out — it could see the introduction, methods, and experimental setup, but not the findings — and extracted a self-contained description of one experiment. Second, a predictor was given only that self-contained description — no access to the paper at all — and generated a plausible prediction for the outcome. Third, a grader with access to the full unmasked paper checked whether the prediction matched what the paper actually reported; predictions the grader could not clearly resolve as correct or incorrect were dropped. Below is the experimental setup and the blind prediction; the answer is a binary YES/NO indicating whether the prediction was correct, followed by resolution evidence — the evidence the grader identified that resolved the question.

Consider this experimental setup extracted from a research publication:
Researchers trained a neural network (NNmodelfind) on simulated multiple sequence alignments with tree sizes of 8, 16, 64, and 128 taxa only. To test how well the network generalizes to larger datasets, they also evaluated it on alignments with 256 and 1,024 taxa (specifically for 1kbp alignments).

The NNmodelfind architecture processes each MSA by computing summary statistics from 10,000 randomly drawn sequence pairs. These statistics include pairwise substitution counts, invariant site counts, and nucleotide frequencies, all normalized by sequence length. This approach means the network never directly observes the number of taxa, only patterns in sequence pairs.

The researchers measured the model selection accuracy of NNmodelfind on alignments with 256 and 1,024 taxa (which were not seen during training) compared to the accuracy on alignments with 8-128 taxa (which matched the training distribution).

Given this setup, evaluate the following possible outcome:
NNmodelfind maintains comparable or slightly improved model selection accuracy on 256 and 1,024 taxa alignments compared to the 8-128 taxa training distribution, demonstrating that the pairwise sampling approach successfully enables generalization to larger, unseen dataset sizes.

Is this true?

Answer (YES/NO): YES